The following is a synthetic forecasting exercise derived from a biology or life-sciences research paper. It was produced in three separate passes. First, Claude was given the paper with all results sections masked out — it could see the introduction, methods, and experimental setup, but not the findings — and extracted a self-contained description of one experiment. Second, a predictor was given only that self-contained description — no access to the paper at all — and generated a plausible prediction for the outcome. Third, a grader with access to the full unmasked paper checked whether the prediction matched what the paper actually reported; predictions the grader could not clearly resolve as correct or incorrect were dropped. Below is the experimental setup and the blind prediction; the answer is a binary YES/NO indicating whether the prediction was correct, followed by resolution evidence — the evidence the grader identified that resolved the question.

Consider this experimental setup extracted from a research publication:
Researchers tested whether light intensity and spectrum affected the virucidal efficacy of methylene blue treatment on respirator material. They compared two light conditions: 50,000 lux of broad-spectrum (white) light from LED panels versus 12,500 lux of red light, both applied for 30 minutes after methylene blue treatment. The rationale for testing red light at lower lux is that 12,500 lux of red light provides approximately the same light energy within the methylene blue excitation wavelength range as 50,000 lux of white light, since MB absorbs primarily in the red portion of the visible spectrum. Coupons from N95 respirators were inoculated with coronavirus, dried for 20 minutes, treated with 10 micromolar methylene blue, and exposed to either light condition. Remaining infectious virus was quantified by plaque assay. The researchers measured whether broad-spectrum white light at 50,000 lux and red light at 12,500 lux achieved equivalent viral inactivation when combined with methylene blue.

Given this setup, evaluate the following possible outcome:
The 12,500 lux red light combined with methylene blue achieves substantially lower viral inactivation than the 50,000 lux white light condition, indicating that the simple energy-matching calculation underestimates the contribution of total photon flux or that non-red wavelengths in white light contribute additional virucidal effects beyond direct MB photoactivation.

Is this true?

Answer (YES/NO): NO